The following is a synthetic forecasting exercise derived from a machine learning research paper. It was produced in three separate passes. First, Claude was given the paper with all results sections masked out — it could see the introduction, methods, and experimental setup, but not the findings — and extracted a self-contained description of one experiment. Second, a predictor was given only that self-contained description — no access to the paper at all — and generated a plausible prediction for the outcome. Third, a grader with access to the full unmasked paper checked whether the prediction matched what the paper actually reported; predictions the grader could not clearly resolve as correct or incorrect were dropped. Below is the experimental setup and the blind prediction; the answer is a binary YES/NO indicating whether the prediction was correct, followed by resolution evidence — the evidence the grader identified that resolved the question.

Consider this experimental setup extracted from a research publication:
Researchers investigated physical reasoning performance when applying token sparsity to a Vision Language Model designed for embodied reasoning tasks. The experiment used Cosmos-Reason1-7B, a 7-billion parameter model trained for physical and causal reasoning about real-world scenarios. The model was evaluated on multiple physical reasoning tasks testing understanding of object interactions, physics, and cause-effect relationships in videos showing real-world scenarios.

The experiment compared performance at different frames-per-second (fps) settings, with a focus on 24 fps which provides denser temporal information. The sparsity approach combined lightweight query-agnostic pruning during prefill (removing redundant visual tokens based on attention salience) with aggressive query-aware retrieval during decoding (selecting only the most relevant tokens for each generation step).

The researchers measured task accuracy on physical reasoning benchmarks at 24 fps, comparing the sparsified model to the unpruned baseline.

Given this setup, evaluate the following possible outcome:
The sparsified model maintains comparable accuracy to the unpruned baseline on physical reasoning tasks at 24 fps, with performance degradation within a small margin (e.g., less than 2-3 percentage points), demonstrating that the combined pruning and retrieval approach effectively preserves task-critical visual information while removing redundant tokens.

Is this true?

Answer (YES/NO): NO